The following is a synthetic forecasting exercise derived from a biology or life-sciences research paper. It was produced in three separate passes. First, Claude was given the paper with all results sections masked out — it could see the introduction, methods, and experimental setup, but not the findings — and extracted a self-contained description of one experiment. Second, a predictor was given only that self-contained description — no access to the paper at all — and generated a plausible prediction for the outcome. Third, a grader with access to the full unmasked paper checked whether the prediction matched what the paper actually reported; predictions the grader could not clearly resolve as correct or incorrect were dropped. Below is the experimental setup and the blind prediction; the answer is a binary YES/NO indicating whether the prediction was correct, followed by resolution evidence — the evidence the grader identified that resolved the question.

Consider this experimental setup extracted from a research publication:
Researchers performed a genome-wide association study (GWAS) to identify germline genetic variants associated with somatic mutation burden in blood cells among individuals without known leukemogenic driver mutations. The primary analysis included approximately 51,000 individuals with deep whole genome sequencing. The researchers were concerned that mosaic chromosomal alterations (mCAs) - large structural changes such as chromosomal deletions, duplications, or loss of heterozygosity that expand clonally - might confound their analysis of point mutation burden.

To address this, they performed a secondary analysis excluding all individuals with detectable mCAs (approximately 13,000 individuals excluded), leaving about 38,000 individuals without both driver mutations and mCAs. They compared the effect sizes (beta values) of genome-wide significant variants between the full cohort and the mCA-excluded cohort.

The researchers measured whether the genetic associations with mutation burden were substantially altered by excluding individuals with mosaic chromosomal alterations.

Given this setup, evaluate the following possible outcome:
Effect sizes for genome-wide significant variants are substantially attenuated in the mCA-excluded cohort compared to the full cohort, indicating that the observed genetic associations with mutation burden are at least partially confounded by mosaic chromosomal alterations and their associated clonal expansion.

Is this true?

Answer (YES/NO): NO